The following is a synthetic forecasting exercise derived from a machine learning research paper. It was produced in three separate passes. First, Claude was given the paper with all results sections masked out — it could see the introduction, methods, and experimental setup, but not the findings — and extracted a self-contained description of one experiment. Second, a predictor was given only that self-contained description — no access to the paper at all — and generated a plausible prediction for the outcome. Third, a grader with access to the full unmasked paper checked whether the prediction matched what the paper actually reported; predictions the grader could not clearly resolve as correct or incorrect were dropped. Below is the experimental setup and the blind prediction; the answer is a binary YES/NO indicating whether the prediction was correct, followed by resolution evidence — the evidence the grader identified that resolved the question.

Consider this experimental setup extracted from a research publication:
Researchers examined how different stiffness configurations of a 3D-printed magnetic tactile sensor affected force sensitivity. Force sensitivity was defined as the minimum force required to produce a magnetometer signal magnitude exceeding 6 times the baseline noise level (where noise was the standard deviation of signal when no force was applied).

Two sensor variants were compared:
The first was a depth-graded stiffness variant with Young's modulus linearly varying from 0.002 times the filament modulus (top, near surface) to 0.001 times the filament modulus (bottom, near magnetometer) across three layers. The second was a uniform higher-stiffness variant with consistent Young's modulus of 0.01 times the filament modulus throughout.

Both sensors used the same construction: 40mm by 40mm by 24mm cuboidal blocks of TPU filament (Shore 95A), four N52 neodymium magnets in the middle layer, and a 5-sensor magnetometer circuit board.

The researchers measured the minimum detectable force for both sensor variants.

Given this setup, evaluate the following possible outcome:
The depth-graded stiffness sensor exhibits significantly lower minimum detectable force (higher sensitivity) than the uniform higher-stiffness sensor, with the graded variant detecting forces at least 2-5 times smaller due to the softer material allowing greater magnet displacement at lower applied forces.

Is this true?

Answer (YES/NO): YES